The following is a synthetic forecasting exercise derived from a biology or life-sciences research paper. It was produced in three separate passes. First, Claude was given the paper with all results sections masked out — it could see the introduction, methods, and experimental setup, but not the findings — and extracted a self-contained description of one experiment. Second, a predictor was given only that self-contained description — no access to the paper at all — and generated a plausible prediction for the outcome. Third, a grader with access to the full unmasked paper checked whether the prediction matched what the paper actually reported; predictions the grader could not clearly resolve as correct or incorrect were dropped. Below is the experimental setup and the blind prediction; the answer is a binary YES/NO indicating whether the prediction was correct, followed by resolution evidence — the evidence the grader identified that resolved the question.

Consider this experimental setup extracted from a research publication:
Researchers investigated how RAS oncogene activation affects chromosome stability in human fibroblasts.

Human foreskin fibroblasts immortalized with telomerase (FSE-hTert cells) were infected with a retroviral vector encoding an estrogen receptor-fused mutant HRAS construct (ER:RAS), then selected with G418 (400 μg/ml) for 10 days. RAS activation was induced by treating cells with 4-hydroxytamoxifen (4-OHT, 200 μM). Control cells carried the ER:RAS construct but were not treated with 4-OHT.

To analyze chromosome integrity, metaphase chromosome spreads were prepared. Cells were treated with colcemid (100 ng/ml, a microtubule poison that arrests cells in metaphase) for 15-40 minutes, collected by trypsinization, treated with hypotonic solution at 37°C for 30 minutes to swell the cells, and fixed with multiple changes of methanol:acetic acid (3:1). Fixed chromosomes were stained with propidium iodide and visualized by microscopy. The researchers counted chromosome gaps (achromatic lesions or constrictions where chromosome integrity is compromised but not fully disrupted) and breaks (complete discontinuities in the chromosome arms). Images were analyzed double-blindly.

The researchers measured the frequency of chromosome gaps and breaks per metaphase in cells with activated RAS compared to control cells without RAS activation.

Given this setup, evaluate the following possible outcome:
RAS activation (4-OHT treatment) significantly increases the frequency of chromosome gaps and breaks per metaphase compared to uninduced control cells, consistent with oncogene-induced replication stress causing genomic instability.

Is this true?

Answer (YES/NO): YES